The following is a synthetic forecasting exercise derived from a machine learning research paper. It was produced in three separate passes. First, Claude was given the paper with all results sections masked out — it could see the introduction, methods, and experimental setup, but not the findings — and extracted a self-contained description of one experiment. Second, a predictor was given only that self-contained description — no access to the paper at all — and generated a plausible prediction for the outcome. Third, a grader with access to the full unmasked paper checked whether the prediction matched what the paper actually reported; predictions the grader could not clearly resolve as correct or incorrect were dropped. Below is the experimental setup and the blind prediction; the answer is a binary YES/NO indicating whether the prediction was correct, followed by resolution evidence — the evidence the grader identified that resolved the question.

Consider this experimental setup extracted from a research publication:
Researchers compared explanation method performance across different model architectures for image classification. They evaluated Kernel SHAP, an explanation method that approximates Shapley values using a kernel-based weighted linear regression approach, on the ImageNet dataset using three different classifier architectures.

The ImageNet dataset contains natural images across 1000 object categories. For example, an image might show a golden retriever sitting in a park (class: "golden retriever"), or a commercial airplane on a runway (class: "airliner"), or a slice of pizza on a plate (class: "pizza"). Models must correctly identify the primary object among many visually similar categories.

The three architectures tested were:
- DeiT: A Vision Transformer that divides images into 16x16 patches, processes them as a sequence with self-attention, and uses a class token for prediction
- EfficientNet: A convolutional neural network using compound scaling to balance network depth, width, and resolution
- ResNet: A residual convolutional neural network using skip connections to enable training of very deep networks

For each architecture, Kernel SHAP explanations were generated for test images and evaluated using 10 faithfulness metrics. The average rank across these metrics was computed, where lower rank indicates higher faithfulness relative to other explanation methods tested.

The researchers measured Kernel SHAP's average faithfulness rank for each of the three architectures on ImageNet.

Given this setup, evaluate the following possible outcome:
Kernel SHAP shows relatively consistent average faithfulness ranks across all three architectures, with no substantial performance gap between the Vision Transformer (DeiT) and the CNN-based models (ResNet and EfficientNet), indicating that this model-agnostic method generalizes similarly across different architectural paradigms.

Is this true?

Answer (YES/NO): NO